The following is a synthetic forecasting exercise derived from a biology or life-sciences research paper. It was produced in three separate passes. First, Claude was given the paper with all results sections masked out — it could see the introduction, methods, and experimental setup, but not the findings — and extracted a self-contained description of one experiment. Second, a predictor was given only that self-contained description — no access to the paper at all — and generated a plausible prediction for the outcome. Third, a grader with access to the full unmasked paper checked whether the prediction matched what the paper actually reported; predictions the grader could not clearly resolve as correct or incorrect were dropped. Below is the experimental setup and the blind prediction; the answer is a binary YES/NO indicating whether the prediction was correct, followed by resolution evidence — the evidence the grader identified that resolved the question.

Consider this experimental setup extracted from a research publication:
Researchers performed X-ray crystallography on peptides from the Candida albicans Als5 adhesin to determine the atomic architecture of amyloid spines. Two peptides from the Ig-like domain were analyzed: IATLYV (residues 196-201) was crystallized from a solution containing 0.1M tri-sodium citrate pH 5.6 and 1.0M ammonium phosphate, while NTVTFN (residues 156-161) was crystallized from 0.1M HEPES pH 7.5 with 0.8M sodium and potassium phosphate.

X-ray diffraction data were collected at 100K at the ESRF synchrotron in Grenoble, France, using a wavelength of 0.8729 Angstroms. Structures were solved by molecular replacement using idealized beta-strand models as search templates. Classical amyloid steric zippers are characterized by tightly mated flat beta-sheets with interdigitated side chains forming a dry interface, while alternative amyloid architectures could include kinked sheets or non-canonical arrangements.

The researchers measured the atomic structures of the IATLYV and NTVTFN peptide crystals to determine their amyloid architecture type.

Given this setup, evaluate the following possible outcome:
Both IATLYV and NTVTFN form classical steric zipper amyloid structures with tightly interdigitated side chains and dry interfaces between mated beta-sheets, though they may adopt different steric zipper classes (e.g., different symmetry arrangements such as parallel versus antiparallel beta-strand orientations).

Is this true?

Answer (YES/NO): NO